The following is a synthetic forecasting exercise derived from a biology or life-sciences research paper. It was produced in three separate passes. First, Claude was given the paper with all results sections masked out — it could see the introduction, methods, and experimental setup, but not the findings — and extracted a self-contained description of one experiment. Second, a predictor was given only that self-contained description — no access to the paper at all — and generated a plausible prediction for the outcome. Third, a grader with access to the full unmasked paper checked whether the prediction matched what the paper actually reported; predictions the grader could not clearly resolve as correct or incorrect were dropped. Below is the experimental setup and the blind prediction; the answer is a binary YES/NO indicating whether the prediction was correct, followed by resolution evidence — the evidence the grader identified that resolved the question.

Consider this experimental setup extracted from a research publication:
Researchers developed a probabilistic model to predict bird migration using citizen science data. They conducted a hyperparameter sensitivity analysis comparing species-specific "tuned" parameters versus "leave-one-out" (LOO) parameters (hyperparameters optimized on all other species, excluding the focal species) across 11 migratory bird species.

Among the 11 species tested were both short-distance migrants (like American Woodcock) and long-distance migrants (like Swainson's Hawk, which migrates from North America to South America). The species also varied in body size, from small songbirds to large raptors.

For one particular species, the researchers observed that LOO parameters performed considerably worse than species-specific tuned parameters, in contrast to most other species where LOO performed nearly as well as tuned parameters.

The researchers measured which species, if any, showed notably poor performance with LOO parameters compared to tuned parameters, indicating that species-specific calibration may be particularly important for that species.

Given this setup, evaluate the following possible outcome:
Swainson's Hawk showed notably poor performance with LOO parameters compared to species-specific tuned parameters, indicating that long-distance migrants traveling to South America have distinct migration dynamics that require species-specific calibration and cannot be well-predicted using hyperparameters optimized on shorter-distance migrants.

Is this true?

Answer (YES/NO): YES